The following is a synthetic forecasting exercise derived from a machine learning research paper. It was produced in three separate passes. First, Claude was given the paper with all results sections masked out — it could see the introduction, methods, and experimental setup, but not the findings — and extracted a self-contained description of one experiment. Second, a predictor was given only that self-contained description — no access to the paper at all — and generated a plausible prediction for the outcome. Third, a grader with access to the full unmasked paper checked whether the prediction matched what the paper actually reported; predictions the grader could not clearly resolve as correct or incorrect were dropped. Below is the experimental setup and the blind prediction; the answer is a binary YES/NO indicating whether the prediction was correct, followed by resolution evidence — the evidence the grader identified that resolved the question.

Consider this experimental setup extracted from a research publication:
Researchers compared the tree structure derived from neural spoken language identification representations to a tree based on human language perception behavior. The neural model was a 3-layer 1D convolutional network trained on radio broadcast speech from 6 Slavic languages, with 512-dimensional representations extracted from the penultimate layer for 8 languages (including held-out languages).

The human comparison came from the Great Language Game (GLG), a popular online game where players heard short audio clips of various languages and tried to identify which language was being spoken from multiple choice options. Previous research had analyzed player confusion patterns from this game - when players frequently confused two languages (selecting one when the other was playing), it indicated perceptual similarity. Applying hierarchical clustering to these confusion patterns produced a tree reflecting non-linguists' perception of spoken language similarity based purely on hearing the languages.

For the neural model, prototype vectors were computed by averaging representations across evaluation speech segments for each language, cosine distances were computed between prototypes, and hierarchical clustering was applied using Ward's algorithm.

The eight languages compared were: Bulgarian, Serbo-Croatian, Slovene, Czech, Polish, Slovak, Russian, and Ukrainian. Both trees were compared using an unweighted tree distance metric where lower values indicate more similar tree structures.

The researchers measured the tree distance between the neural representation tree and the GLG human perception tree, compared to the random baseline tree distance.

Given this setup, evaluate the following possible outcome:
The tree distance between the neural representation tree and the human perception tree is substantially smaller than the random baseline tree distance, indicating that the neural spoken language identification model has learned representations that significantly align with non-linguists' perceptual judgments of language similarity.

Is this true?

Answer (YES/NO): YES